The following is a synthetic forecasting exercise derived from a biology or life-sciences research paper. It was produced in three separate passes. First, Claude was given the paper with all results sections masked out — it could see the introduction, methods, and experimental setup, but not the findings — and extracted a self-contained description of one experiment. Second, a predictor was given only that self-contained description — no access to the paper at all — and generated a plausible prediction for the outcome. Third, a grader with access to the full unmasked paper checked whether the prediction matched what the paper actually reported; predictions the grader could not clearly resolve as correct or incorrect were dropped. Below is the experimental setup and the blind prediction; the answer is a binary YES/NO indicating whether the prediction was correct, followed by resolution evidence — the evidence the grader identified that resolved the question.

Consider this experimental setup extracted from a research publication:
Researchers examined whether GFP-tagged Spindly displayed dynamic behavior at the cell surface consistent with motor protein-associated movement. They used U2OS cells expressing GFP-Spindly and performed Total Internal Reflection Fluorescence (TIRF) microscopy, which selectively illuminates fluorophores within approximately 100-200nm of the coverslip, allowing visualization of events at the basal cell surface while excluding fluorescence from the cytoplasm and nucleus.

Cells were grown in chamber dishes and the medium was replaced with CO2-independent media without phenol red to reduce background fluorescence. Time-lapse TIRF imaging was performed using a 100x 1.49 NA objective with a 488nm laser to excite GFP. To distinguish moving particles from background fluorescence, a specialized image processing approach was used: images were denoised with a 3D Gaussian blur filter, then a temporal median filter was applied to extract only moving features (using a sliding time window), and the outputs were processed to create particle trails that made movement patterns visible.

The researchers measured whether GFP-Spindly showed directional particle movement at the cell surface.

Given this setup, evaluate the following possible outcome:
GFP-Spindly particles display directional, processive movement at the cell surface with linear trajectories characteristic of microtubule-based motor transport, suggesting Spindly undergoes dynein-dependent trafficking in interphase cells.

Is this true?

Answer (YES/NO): NO